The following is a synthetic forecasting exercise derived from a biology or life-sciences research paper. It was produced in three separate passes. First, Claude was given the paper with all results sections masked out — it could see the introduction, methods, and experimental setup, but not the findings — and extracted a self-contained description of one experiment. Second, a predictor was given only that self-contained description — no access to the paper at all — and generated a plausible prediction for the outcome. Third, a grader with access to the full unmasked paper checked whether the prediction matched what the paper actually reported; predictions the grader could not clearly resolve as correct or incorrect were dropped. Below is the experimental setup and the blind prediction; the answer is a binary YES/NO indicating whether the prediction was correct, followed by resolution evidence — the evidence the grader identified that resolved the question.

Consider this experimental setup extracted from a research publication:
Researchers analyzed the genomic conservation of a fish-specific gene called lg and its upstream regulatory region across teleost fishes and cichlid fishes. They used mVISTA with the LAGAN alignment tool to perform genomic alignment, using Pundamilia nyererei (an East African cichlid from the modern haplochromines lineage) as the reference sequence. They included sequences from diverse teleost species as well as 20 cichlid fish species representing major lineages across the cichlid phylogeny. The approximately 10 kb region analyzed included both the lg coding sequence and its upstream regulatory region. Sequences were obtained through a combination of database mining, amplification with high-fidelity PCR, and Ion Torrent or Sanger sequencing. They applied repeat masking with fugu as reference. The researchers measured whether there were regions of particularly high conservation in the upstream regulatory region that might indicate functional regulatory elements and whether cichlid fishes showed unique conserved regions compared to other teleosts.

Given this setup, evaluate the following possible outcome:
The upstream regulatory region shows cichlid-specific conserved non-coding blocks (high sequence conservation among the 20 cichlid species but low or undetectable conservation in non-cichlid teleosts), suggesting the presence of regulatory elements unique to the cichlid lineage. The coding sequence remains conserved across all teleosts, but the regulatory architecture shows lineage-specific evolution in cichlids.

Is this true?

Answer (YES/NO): YES